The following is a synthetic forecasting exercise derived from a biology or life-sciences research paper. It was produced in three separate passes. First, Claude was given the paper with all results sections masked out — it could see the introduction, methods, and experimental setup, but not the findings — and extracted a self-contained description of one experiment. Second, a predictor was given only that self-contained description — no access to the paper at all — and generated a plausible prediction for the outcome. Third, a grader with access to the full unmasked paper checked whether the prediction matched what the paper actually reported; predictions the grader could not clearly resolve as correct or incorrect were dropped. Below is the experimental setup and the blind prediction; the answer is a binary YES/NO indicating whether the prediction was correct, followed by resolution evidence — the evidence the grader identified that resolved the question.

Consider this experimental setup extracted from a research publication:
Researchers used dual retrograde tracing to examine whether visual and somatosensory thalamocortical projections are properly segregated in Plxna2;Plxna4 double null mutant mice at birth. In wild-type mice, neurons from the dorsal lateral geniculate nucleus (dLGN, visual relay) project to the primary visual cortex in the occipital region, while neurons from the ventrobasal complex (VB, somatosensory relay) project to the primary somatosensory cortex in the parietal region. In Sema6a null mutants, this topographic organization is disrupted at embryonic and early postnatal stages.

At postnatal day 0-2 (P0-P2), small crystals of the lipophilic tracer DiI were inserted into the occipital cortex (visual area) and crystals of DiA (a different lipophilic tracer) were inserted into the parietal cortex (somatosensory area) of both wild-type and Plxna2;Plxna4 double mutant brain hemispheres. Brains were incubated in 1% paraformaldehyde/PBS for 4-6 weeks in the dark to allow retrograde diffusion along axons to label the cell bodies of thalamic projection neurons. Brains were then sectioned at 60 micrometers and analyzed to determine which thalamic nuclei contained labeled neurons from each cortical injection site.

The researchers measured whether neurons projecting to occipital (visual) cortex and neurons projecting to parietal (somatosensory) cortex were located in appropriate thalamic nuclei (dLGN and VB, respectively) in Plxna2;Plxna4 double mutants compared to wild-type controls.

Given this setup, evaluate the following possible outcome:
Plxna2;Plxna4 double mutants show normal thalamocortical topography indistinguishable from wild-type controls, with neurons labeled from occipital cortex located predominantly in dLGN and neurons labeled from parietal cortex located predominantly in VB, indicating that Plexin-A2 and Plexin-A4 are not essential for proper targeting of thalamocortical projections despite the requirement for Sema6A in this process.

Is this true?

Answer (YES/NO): NO